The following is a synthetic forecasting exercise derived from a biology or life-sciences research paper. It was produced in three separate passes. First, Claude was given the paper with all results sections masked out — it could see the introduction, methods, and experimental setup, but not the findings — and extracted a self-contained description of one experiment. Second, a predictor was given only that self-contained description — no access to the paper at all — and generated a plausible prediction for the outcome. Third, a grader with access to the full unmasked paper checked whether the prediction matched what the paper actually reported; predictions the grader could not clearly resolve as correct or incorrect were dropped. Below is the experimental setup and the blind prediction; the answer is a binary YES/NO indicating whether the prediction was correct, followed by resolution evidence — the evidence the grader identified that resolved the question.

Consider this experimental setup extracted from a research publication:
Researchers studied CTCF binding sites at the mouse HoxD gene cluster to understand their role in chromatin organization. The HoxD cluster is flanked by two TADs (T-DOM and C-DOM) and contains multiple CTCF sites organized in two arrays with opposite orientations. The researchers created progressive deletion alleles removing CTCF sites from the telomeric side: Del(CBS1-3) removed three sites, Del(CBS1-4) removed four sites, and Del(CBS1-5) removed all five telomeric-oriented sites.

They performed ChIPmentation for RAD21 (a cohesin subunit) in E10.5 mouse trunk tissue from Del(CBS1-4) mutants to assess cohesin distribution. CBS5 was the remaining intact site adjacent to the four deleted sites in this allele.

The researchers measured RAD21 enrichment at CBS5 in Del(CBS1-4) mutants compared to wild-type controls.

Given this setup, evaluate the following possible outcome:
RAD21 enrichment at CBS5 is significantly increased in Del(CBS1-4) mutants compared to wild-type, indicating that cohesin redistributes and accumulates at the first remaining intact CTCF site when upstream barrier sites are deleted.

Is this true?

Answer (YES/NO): NO